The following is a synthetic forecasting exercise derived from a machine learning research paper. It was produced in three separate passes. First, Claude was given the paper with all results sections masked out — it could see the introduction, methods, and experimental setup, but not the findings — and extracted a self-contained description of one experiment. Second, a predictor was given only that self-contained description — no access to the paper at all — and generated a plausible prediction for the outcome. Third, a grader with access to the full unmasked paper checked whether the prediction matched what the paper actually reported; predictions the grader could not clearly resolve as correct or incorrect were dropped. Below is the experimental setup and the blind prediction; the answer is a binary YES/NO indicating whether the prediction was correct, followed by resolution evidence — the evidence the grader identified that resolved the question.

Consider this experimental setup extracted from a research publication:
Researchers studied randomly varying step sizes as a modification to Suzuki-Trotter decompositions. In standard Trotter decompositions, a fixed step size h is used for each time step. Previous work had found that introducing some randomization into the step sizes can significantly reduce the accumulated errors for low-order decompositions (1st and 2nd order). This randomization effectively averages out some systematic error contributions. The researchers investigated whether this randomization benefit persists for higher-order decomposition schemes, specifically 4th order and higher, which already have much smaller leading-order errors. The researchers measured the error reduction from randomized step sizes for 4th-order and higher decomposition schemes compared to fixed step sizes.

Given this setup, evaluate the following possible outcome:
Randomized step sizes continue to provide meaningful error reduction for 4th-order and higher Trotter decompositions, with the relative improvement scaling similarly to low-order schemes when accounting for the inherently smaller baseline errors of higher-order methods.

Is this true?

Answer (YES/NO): NO